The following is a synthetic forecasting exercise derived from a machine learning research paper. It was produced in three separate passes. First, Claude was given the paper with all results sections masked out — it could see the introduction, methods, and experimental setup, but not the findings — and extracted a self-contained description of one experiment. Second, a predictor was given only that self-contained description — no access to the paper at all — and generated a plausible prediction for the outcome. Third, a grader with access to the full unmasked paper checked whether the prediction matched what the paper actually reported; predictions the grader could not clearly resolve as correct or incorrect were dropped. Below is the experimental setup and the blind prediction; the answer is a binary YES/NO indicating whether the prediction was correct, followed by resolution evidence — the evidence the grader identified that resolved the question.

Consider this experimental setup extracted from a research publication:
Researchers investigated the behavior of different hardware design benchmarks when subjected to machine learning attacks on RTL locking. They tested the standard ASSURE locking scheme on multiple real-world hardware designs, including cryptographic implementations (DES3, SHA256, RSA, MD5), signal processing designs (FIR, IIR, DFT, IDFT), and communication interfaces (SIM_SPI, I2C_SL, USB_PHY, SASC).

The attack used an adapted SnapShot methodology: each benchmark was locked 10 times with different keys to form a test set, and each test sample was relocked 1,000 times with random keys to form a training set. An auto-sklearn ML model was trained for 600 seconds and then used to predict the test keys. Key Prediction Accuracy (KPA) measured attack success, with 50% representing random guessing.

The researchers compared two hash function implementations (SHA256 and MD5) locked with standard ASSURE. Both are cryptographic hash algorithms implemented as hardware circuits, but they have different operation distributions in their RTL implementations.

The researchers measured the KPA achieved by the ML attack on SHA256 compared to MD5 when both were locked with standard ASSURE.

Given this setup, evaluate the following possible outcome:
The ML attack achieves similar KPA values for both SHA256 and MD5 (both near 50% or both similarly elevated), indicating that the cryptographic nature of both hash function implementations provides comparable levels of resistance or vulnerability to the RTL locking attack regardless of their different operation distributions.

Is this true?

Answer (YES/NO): NO